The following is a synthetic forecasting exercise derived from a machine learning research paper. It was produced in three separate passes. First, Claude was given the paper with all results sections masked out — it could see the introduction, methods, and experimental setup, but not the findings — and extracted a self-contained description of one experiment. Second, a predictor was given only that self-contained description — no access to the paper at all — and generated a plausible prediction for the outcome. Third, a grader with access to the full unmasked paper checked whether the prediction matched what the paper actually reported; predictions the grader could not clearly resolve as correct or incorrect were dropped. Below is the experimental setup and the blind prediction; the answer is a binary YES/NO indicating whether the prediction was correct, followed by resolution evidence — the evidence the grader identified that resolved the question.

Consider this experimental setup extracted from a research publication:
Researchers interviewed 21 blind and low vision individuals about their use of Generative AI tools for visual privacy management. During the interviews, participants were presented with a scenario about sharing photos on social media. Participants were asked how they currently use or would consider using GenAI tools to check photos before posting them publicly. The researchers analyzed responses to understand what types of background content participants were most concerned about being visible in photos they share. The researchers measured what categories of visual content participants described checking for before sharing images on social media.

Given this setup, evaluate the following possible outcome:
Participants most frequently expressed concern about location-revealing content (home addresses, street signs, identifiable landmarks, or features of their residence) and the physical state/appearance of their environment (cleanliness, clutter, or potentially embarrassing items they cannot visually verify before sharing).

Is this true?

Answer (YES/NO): NO